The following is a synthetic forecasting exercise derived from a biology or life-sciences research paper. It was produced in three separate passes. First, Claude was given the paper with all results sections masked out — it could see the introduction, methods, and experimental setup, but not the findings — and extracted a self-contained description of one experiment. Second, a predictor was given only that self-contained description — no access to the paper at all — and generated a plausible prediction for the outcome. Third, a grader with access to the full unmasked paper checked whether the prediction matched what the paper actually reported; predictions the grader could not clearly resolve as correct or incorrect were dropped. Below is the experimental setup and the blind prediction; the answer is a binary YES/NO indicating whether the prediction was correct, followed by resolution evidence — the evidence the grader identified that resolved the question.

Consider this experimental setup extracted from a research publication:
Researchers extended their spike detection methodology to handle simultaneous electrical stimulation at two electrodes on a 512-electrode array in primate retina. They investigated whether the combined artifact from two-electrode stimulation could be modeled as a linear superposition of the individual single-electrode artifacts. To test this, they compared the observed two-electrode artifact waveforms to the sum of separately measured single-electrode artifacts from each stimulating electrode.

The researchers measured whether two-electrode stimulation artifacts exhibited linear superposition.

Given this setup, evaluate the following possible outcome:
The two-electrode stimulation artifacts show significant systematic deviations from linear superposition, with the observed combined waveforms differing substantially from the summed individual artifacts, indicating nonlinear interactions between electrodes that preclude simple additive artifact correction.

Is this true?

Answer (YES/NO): NO